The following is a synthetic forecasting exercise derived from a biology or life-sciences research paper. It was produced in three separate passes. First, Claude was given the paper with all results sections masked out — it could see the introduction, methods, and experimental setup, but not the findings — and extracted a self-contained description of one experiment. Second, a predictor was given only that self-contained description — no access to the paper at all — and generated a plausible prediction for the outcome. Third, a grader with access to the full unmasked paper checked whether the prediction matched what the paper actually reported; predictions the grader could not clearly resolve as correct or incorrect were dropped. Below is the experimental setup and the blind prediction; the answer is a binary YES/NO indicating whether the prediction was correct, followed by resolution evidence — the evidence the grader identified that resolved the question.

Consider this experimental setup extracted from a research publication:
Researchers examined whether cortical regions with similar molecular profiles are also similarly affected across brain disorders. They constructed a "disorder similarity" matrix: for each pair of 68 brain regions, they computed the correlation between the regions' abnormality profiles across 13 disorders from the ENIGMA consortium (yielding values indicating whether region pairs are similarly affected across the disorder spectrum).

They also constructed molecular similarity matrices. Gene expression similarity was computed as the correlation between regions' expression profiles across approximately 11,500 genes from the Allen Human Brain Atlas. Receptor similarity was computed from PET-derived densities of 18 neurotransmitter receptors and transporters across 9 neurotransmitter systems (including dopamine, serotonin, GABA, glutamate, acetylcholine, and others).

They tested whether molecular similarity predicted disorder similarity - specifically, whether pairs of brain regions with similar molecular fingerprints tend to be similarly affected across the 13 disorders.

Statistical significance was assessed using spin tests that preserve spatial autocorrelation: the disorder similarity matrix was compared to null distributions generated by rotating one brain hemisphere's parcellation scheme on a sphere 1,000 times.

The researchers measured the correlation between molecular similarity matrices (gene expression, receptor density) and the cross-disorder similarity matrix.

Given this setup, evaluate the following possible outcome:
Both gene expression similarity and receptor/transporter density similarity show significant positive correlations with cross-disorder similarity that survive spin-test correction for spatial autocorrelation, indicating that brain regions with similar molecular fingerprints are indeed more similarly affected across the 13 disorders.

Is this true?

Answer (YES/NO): NO